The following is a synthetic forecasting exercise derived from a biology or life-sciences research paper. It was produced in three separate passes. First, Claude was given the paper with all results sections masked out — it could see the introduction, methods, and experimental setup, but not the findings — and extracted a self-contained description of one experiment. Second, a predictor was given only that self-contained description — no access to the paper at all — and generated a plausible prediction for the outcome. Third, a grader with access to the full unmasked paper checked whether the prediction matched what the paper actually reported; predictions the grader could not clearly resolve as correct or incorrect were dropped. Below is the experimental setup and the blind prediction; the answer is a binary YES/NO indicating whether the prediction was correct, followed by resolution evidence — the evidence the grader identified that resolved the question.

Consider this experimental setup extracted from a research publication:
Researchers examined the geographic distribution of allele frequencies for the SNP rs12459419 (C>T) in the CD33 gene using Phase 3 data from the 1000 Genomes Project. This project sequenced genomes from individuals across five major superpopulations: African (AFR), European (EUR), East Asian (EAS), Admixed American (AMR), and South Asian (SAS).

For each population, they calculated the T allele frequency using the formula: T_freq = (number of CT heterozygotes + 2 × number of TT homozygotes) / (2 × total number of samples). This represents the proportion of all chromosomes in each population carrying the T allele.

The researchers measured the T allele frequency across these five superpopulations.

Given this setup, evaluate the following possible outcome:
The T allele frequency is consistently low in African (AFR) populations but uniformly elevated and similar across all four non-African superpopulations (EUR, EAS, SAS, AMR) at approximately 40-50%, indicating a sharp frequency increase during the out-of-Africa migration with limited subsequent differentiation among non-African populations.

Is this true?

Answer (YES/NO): NO